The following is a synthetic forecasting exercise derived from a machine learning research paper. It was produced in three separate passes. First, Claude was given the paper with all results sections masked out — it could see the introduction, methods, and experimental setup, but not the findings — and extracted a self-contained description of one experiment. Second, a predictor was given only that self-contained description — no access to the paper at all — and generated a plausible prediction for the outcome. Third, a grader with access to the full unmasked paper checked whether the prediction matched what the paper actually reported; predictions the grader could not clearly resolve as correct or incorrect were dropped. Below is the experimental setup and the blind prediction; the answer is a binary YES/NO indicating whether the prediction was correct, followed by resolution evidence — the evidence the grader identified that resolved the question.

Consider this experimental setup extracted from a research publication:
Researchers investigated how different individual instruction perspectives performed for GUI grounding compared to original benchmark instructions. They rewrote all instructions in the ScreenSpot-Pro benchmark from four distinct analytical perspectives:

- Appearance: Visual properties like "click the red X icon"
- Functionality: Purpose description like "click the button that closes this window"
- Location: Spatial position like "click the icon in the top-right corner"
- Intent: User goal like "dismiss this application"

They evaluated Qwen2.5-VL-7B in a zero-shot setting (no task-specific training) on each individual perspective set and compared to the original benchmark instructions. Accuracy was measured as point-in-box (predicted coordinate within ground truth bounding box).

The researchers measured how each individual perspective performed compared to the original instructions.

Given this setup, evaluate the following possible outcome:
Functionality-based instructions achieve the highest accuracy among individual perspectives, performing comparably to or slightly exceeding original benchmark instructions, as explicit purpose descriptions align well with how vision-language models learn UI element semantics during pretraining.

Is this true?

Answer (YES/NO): NO